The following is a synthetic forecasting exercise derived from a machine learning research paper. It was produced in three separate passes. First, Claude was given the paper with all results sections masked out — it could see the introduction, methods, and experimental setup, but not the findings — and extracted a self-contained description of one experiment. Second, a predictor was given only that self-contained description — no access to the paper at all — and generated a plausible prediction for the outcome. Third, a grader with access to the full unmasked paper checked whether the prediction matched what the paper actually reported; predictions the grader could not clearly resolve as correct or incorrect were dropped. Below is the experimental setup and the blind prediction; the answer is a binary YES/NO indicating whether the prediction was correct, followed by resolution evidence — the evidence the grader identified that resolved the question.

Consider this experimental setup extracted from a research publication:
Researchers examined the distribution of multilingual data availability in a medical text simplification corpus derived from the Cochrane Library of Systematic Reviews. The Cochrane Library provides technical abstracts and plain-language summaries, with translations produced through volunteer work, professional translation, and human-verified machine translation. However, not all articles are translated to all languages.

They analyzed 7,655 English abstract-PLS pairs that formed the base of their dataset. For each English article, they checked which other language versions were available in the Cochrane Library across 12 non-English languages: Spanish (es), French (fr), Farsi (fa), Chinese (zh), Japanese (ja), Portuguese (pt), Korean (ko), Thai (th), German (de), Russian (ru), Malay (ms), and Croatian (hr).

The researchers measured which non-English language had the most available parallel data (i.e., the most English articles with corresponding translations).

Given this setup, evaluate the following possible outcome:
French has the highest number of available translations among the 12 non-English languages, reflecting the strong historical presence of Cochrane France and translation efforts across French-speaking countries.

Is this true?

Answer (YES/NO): NO